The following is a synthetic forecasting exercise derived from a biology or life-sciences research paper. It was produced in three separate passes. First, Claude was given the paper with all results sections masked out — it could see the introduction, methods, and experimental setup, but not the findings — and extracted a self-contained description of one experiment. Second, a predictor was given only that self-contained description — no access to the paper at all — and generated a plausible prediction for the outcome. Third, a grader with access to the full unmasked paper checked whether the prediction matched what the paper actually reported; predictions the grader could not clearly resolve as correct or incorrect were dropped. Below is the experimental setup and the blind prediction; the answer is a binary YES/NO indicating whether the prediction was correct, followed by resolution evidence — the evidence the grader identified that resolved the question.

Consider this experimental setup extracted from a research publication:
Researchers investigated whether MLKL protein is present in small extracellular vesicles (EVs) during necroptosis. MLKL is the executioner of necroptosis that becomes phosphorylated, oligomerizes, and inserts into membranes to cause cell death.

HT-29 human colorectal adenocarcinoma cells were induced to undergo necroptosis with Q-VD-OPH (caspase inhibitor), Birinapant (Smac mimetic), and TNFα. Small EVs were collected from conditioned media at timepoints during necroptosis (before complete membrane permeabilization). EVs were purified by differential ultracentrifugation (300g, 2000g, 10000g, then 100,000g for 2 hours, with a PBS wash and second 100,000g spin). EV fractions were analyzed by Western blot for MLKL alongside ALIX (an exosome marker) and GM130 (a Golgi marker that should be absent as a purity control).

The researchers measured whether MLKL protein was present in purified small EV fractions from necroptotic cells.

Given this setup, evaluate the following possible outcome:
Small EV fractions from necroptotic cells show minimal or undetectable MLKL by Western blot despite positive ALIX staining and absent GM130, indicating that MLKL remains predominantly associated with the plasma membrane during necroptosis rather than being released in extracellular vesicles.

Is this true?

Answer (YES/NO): NO